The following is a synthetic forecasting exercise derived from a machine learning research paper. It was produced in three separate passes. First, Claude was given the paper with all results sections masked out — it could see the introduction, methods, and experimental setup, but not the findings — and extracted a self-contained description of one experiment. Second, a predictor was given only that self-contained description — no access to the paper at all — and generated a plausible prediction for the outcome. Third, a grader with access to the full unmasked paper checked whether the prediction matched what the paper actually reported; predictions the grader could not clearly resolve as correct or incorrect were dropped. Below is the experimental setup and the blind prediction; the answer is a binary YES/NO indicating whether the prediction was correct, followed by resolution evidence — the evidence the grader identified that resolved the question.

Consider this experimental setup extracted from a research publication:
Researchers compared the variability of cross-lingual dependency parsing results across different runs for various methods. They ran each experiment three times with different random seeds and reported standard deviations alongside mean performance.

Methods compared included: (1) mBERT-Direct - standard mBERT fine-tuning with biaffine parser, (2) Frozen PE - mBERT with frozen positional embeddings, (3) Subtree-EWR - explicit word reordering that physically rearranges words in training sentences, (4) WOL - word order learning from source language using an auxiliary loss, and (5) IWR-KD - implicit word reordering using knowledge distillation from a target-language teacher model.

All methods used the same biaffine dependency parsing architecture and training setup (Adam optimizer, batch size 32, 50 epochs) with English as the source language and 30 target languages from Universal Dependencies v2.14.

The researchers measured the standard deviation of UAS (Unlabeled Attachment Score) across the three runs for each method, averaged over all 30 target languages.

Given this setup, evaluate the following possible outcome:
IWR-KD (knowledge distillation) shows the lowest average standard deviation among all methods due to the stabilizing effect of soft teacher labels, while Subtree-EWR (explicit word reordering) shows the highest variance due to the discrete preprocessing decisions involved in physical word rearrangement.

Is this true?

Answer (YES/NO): NO